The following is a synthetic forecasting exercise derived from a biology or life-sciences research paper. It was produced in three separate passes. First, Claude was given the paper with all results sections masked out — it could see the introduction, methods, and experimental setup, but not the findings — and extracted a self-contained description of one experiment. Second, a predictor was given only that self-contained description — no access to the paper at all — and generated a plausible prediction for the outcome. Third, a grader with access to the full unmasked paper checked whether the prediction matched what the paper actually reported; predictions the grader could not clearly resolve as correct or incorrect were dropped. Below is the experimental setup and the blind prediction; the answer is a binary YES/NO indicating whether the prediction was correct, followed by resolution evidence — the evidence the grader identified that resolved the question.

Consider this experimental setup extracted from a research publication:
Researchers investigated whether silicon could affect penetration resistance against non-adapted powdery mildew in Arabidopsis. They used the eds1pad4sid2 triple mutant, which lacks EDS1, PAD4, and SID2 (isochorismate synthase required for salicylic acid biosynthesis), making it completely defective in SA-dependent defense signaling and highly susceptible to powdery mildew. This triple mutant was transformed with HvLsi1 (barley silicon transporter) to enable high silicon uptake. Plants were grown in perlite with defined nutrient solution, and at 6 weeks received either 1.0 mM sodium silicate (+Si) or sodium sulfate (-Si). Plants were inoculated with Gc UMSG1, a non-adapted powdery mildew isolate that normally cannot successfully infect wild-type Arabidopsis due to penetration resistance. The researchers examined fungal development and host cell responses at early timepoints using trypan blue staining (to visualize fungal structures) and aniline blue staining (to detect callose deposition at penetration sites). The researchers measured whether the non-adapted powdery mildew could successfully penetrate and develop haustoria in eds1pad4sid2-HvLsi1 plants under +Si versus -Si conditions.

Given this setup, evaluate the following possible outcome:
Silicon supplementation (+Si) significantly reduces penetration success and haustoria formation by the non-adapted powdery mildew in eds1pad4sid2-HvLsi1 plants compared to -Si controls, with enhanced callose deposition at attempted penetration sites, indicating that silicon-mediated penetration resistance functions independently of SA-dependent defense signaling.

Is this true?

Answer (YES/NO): NO